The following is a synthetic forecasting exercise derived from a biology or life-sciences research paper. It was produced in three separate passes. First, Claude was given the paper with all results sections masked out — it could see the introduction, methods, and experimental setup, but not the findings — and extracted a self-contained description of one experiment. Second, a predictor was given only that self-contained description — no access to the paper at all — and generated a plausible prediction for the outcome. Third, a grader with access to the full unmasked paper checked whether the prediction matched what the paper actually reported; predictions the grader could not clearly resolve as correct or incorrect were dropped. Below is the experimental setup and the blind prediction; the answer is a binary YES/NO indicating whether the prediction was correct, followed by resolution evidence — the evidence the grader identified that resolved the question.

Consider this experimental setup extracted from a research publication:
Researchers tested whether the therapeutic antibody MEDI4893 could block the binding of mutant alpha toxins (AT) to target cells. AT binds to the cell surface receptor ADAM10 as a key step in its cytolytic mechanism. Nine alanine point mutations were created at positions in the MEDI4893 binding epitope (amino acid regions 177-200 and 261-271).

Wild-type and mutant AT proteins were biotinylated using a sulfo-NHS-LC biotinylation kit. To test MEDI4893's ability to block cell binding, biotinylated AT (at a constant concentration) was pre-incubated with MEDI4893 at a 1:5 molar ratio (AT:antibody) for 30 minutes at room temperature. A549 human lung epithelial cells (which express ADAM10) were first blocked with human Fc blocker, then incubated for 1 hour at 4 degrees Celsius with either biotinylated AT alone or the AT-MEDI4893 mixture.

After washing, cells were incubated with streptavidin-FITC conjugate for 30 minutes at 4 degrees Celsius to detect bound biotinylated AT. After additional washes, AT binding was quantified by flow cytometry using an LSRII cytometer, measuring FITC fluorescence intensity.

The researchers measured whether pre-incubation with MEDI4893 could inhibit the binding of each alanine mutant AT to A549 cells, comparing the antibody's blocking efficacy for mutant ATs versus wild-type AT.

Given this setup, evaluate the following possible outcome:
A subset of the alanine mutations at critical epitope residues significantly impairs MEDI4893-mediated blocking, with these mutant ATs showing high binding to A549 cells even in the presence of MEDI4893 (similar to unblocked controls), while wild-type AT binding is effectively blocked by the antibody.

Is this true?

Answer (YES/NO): NO